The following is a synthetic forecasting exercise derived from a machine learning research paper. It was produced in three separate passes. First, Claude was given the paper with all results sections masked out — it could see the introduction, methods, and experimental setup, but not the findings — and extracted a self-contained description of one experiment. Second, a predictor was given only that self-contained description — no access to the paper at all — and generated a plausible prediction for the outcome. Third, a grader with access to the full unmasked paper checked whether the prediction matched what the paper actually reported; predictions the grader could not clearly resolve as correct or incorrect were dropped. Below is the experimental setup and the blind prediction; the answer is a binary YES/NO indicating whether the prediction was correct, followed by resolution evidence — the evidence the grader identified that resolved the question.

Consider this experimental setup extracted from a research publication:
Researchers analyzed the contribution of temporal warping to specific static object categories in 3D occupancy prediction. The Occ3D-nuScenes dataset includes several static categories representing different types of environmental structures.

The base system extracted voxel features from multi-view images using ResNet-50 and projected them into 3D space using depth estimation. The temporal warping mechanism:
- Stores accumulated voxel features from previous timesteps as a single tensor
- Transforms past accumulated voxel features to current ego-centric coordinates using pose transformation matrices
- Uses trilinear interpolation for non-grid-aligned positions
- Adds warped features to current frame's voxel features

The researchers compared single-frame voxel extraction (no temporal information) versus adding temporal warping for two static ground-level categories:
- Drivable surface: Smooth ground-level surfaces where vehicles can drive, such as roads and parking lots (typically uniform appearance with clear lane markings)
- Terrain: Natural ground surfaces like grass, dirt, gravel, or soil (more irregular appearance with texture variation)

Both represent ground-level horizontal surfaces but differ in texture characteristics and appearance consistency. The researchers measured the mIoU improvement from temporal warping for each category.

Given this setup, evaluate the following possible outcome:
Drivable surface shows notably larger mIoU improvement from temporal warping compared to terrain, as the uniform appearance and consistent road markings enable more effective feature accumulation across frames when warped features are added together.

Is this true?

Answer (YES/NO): NO